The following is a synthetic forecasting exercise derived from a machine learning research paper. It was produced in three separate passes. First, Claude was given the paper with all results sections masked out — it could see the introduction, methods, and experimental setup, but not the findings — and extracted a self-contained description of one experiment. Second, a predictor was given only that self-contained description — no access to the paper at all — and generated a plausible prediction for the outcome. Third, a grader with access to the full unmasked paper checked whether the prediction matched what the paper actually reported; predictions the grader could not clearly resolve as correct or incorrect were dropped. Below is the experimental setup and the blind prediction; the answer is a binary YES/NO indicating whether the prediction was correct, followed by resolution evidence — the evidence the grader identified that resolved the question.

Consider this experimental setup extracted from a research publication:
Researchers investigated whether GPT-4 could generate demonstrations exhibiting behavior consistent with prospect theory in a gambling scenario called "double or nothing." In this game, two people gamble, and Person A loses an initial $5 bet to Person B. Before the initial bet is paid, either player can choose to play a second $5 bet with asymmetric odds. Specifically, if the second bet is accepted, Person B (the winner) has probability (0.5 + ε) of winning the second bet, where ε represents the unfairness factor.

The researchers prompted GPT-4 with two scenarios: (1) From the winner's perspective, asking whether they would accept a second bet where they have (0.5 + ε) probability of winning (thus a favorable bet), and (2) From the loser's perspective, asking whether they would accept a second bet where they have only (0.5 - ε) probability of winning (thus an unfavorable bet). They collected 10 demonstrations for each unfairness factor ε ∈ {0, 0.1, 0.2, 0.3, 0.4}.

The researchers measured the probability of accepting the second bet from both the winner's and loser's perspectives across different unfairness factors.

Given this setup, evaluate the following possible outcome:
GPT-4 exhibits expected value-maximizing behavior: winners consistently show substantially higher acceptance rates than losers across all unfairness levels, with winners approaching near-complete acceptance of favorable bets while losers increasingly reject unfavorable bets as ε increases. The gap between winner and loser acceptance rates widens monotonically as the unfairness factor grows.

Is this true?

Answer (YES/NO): NO